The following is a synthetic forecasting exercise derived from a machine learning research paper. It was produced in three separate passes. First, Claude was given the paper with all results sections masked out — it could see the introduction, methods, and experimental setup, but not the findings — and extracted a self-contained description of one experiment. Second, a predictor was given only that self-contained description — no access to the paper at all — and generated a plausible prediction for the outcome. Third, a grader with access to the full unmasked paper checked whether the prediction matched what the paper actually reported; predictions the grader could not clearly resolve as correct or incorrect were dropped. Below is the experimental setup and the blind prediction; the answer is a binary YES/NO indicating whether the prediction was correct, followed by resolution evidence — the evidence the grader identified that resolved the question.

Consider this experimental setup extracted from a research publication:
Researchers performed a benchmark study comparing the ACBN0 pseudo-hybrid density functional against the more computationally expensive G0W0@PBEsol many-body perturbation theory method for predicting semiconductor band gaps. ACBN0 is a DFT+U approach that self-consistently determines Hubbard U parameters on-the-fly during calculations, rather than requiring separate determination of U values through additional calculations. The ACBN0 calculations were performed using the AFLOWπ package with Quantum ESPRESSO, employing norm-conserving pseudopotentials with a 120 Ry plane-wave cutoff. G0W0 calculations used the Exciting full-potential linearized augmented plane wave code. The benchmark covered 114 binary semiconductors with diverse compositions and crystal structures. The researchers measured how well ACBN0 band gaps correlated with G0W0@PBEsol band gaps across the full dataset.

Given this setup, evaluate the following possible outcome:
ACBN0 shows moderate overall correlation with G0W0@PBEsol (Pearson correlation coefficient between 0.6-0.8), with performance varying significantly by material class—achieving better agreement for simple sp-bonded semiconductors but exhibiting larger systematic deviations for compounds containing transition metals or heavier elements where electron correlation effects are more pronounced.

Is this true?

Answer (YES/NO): NO